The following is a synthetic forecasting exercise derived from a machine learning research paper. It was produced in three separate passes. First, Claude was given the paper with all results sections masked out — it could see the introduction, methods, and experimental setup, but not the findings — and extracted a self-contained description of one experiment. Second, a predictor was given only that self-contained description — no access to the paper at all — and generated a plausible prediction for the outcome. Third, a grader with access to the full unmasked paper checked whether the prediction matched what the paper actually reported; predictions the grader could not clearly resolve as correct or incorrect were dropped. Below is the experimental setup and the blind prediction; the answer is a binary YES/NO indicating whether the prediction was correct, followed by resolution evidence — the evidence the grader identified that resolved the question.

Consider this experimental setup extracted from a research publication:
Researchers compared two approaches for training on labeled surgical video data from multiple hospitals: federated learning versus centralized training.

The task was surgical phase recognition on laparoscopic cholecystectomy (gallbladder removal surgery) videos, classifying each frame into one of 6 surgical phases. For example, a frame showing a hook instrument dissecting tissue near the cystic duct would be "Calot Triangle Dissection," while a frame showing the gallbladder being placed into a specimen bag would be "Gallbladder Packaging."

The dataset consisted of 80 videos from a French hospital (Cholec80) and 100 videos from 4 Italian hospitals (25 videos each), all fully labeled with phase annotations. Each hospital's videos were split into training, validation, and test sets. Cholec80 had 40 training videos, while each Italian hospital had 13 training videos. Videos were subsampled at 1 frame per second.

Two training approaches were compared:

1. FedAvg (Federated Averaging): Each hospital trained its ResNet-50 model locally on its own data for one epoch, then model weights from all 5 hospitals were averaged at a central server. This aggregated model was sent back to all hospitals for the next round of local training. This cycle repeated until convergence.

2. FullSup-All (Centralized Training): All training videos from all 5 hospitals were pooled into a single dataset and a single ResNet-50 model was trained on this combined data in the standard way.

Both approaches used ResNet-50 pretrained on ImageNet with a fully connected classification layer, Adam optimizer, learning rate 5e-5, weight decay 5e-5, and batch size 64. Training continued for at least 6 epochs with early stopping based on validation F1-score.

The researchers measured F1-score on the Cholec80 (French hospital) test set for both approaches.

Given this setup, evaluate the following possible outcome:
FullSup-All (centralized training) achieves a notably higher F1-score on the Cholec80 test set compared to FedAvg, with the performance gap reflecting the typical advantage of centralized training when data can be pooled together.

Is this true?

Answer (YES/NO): NO